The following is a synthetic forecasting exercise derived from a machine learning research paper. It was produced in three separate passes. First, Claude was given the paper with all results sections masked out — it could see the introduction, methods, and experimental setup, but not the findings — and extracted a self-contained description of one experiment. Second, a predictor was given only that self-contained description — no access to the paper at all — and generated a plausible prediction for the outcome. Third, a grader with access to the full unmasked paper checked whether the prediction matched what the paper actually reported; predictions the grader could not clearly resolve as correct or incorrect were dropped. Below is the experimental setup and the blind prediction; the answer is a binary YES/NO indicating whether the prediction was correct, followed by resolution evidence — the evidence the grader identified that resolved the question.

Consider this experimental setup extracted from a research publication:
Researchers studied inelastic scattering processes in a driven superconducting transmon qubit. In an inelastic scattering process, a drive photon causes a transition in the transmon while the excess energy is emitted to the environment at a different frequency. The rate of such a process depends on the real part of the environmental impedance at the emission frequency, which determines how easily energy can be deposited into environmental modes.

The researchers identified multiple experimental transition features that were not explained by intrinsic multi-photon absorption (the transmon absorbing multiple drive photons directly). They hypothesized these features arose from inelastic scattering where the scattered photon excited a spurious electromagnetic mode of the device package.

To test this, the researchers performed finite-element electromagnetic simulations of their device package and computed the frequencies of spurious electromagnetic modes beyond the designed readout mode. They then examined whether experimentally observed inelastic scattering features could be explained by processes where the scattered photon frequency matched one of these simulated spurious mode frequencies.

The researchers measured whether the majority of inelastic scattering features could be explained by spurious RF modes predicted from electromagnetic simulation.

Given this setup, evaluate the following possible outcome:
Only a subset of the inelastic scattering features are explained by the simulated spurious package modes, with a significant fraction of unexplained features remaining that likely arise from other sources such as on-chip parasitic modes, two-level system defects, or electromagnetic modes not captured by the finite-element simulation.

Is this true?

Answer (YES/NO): NO